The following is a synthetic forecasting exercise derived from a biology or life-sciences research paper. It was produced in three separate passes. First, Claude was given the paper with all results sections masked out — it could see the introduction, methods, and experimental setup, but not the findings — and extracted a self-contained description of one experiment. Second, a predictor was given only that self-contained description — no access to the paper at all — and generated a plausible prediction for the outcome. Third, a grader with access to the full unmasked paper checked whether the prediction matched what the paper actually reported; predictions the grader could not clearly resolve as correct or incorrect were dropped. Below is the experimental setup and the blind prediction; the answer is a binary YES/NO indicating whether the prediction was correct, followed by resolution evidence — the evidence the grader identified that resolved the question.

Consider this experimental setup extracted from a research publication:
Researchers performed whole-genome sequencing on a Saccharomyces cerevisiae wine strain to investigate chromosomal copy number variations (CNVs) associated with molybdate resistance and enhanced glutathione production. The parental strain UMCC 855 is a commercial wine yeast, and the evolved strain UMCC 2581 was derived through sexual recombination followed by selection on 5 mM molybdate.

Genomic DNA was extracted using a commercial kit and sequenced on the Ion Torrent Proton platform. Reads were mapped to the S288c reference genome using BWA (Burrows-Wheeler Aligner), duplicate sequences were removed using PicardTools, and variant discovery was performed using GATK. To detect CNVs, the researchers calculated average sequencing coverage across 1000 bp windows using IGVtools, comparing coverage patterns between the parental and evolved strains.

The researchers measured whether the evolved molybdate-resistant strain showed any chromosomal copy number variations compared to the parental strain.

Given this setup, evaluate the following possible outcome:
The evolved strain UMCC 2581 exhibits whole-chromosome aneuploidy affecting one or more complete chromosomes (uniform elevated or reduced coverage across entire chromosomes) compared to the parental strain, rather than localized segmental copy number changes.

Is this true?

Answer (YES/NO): YES